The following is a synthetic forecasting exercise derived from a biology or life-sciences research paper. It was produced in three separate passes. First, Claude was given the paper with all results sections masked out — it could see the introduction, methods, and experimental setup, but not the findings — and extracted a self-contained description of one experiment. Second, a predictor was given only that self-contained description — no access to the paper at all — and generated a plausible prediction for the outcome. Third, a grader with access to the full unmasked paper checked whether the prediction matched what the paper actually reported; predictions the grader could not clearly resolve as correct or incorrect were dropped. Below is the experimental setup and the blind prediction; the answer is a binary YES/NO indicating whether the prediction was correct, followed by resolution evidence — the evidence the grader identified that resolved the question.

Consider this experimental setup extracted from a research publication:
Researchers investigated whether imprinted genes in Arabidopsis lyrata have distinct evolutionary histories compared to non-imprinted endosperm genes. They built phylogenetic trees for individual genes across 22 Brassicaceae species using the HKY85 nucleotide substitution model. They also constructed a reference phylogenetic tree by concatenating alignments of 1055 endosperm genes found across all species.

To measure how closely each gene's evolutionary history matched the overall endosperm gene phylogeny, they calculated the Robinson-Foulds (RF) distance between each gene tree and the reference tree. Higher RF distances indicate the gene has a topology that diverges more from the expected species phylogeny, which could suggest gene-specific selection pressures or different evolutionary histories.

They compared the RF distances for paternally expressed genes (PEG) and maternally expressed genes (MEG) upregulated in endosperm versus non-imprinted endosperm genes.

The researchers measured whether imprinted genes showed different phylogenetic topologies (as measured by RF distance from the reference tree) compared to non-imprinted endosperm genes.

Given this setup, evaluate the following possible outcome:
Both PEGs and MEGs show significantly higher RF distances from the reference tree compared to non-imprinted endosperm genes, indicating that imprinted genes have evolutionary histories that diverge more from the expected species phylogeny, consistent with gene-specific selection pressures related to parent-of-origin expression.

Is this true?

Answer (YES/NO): NO